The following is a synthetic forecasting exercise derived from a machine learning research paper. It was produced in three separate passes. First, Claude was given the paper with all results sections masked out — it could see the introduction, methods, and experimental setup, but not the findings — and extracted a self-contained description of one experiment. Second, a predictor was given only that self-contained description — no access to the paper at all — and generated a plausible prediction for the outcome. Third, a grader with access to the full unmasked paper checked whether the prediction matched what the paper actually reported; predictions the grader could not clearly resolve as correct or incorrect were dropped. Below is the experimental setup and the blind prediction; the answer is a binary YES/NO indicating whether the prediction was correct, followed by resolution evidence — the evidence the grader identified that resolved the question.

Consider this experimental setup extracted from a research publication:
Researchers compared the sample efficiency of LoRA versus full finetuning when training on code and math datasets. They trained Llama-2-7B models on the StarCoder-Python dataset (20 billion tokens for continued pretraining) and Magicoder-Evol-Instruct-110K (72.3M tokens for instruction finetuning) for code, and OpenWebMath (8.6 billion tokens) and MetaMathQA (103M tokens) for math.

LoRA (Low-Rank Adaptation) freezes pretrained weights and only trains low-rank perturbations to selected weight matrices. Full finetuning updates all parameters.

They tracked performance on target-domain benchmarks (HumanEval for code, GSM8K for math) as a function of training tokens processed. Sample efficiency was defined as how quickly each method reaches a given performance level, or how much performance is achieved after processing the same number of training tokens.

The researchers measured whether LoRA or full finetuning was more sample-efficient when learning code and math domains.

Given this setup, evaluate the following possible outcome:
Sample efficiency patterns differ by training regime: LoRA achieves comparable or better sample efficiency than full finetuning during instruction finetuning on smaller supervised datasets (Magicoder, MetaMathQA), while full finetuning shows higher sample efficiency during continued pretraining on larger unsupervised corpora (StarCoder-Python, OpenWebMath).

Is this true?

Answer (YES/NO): NO